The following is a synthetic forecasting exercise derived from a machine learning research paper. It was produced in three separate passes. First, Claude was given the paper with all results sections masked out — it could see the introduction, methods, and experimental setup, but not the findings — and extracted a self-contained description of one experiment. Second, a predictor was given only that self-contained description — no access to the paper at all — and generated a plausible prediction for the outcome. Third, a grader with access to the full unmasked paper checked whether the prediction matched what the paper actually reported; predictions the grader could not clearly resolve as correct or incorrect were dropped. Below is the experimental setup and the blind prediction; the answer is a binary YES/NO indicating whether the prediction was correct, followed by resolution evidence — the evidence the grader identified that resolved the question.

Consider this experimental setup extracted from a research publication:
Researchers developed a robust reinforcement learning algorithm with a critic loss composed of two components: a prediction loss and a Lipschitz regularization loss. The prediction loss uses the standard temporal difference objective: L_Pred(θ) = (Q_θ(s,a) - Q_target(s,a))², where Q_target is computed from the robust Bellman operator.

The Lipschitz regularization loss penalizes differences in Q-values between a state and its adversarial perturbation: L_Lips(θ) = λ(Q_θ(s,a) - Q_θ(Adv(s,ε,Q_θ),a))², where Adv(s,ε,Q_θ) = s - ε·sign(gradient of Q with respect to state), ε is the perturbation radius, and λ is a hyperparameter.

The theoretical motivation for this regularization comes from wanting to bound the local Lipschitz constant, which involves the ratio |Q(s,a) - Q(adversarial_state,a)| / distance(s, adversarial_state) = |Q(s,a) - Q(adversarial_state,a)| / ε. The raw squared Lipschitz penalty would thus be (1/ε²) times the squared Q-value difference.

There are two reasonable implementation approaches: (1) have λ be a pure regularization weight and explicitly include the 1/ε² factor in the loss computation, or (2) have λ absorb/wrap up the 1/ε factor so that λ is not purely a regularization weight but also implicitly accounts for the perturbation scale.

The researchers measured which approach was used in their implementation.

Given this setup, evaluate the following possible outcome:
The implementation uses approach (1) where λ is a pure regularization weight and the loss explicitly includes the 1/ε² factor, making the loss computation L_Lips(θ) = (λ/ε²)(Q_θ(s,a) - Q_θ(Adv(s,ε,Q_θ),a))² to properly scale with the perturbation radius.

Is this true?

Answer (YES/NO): NO